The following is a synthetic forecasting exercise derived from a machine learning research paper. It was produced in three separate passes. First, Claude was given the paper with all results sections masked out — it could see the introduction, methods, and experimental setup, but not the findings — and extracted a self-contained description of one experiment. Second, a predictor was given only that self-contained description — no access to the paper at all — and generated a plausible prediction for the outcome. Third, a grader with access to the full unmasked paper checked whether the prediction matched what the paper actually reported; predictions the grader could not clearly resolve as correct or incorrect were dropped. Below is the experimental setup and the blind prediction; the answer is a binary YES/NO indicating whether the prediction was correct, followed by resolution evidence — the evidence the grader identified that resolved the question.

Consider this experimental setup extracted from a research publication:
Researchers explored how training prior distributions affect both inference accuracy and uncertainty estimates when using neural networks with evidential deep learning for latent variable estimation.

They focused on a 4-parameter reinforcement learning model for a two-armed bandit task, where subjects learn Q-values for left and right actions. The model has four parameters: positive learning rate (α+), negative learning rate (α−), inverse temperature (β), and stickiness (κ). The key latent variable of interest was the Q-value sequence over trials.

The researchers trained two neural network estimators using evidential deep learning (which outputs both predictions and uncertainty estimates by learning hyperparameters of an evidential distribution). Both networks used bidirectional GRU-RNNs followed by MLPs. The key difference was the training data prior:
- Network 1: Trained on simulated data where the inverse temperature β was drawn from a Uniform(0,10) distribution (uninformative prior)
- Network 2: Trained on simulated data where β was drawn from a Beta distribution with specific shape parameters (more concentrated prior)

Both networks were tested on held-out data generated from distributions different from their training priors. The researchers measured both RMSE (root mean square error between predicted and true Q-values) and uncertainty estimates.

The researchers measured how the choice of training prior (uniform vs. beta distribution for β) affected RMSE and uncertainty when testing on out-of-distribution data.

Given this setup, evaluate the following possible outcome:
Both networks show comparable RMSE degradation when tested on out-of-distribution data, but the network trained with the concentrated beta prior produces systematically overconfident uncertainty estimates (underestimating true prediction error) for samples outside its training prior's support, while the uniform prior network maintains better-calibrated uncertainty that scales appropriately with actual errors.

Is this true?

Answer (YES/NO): NO